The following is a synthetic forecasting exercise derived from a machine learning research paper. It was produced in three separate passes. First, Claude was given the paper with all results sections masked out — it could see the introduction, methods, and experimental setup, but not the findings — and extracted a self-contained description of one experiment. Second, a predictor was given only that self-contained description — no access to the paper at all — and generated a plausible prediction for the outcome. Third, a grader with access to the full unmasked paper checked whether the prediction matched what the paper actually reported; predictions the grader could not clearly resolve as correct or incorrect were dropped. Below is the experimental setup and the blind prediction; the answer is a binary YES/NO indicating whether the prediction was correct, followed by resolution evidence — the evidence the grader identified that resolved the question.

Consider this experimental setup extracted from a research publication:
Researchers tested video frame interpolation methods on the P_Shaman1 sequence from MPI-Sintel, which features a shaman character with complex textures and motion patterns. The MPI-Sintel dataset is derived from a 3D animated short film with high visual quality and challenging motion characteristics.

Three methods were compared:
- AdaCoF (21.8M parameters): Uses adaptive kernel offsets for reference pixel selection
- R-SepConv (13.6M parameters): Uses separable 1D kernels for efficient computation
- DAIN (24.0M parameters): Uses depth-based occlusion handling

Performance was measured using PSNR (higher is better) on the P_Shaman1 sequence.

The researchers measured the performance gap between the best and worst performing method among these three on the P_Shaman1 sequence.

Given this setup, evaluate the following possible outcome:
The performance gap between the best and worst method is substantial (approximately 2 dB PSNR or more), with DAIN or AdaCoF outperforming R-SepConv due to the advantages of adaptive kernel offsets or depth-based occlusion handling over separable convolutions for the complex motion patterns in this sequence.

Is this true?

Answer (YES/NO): NO